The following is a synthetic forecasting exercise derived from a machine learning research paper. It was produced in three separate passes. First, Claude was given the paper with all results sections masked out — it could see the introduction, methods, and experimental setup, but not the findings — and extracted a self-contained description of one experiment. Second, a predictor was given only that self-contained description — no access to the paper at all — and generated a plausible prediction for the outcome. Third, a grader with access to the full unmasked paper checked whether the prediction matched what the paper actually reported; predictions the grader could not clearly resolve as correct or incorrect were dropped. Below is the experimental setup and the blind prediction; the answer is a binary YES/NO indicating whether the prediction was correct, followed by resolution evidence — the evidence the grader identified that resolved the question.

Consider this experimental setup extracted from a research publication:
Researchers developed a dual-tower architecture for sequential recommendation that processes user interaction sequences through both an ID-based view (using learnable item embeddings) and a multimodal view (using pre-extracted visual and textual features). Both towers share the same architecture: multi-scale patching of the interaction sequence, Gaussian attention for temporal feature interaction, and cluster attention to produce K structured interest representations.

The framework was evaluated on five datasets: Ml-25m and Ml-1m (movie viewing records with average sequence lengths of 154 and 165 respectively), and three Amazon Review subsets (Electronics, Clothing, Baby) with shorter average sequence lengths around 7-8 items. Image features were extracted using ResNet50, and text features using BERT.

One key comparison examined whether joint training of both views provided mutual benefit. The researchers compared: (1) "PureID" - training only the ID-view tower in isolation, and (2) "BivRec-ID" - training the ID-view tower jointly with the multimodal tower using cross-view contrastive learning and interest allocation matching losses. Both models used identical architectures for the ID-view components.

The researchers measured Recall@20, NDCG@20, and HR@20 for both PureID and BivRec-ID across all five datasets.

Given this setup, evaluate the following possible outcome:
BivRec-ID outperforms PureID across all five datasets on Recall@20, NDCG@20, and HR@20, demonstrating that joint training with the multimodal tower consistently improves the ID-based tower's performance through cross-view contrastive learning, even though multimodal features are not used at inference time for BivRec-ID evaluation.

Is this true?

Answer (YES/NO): NO